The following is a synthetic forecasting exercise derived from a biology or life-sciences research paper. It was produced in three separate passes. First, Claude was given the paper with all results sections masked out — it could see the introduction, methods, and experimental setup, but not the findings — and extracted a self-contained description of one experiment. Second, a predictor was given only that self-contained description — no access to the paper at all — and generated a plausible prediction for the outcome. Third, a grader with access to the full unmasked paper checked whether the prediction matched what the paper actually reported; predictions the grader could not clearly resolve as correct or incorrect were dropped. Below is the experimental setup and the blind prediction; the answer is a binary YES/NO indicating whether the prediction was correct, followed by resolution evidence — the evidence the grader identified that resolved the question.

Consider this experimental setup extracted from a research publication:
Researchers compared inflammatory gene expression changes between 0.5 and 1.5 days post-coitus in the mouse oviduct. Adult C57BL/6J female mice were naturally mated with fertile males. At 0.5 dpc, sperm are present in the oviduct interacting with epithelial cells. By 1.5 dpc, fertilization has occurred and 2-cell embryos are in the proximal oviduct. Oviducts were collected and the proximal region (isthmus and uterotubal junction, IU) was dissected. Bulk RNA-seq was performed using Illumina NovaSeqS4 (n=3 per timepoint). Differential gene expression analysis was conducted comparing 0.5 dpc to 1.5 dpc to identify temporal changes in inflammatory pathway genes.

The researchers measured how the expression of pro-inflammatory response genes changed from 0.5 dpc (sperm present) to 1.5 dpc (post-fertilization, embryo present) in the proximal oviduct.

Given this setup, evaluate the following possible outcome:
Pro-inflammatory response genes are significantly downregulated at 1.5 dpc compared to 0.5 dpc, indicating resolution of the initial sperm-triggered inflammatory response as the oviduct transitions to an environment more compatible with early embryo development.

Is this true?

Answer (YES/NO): YES